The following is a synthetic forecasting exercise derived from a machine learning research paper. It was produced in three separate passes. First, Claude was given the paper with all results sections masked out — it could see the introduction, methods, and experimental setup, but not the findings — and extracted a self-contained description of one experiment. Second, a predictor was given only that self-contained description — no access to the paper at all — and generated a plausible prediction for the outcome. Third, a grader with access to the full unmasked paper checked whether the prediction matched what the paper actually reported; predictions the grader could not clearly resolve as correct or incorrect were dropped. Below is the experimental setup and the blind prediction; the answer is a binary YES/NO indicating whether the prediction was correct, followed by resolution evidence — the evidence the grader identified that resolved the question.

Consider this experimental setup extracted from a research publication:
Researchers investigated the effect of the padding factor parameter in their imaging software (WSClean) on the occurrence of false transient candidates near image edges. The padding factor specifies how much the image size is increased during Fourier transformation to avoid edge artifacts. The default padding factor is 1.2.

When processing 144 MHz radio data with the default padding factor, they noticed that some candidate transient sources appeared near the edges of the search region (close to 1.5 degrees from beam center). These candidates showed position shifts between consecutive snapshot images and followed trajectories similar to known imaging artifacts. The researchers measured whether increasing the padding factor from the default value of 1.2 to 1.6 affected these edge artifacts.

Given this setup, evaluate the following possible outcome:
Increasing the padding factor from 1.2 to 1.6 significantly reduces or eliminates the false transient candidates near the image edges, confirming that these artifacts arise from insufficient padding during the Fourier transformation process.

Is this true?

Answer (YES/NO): YES